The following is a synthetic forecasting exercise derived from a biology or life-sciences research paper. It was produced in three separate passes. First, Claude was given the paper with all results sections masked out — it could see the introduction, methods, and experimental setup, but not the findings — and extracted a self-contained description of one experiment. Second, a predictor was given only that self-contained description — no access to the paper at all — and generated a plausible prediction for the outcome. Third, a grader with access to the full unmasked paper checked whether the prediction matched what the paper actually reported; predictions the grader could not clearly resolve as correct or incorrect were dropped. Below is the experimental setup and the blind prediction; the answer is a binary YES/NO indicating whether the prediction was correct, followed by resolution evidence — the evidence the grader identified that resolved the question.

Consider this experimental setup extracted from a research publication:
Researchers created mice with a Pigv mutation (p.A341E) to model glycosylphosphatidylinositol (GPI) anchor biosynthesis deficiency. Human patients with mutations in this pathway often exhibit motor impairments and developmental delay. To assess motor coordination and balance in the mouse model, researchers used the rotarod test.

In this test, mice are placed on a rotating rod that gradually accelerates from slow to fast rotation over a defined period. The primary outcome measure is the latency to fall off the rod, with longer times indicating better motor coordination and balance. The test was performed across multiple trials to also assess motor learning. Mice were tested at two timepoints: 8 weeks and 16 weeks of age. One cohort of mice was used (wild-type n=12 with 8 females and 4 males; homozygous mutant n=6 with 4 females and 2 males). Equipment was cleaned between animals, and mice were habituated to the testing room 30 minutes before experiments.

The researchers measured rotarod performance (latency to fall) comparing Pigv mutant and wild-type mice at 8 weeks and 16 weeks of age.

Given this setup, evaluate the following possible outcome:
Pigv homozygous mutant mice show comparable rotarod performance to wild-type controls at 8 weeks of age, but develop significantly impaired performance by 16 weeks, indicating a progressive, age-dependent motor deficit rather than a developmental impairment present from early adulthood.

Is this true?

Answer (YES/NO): NO